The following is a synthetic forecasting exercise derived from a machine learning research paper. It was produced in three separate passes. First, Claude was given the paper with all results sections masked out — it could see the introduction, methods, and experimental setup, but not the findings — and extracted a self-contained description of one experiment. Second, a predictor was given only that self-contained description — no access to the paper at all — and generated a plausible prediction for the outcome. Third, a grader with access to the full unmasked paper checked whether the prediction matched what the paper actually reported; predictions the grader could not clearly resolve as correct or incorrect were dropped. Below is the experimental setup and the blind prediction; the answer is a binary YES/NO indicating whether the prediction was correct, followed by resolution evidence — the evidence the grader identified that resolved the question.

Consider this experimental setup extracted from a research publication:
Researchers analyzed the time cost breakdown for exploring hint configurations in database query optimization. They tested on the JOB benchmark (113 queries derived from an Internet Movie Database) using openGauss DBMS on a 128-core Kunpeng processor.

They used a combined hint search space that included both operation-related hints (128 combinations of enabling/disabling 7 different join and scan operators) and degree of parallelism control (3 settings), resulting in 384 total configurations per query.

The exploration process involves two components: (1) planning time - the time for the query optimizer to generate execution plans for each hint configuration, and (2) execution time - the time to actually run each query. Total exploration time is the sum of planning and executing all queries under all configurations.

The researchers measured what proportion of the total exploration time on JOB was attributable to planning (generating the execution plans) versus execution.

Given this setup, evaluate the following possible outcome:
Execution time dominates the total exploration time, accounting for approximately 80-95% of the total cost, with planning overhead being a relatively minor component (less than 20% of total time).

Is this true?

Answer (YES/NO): YES